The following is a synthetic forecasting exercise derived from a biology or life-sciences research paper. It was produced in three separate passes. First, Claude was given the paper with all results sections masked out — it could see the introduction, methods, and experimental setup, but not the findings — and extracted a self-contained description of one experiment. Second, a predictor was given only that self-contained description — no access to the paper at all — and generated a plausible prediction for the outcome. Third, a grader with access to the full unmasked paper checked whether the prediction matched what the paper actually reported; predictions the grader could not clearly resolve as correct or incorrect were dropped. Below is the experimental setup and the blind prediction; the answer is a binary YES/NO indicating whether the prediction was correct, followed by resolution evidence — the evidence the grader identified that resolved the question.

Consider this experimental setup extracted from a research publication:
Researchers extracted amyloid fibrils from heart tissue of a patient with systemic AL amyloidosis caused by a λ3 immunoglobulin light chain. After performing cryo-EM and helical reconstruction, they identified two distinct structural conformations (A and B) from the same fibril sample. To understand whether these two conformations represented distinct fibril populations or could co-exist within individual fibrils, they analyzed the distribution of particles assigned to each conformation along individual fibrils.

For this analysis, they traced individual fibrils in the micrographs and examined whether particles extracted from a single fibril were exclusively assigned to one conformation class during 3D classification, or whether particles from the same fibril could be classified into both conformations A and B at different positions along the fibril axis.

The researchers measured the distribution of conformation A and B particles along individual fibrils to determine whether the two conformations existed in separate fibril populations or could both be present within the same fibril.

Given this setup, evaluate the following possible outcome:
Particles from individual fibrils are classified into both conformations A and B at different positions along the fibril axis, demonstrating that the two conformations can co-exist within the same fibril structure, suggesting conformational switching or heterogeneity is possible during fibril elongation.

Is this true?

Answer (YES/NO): YES